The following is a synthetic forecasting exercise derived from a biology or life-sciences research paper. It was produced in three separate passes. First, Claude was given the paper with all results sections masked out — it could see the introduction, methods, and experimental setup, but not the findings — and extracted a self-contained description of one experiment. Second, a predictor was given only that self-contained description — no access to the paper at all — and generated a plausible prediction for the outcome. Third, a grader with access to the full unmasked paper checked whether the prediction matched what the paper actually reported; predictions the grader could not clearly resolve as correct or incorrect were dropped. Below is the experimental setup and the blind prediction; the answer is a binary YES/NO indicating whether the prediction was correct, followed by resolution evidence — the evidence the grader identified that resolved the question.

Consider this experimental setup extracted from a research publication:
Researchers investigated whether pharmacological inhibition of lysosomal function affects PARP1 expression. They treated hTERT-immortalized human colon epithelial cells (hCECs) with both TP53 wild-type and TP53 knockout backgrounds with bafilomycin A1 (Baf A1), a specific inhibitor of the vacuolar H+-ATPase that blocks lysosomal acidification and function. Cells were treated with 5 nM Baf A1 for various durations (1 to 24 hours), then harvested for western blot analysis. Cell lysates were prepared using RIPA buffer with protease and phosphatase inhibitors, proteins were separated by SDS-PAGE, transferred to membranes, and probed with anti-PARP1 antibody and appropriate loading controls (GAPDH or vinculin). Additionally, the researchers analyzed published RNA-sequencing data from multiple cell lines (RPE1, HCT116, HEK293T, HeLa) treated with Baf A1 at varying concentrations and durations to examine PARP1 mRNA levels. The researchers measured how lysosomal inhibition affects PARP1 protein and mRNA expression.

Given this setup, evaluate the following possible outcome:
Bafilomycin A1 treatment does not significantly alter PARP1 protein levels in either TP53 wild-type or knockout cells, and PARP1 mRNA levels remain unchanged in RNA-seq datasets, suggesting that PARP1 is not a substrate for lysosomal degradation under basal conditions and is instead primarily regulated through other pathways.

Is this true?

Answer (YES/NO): NO